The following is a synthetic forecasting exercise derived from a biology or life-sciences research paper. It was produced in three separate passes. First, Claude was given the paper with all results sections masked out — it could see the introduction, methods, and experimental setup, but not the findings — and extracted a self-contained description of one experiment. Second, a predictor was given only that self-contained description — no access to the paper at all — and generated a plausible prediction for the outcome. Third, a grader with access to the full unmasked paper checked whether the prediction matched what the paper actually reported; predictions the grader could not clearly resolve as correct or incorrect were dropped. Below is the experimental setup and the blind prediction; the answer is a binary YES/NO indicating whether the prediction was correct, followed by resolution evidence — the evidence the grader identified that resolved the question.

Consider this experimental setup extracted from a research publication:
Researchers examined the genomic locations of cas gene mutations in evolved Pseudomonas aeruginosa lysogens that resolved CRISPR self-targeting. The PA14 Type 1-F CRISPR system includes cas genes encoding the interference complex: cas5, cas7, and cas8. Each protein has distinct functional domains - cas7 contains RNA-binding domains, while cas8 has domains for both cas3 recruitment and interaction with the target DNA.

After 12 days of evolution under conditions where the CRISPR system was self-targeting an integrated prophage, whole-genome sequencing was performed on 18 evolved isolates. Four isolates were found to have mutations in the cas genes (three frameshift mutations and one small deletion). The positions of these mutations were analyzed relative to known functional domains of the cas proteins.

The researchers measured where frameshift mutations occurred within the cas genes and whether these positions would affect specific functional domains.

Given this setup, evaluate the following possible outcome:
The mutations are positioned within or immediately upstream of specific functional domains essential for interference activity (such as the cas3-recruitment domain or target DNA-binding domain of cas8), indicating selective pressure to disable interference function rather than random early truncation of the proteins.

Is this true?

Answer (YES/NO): YES